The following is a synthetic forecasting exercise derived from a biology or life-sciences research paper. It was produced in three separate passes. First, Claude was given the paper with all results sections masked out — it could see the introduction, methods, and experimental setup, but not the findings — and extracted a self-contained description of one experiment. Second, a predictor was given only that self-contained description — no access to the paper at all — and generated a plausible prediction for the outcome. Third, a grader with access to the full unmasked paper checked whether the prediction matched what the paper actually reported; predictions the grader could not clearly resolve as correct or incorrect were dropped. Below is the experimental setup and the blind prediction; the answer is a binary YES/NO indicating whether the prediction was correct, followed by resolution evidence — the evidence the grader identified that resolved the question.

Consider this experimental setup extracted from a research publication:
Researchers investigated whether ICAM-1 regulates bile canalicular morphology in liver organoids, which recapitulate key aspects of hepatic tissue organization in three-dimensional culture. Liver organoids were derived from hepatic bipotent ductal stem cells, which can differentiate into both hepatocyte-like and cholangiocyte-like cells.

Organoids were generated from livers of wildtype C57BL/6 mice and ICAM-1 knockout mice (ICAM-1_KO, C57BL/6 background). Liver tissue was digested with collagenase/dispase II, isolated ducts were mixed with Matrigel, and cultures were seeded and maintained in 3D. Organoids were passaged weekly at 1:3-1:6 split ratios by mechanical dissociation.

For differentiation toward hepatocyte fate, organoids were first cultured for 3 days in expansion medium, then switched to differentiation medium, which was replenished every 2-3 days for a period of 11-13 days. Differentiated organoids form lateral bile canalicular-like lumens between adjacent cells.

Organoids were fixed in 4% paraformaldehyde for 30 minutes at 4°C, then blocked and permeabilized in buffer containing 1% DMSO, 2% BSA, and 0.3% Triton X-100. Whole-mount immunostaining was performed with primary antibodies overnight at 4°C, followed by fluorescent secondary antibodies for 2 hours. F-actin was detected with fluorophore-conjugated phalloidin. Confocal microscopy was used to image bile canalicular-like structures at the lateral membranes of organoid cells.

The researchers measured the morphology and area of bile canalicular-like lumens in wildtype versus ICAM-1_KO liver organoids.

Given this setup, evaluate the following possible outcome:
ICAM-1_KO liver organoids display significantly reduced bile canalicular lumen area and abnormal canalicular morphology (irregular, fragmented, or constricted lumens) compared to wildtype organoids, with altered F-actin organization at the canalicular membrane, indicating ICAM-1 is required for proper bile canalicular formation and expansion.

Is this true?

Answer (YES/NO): NO